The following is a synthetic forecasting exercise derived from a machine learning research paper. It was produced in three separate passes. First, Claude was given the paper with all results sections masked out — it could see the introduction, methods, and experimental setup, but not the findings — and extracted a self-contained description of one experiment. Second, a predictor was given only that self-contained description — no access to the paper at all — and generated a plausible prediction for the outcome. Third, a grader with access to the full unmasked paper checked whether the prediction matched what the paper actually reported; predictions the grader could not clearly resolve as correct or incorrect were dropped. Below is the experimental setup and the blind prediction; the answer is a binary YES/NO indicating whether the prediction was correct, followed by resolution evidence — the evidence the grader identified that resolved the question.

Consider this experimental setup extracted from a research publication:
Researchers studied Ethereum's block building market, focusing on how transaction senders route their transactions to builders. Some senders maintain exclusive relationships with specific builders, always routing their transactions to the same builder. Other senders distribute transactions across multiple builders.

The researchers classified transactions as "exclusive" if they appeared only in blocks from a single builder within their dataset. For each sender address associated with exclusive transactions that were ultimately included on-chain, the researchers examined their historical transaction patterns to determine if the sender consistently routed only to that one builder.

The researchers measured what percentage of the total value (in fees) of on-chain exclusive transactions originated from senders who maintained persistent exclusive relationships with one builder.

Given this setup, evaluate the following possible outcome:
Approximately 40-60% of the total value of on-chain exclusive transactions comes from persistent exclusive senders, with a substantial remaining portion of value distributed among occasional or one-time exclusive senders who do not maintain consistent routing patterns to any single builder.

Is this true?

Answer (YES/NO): NO